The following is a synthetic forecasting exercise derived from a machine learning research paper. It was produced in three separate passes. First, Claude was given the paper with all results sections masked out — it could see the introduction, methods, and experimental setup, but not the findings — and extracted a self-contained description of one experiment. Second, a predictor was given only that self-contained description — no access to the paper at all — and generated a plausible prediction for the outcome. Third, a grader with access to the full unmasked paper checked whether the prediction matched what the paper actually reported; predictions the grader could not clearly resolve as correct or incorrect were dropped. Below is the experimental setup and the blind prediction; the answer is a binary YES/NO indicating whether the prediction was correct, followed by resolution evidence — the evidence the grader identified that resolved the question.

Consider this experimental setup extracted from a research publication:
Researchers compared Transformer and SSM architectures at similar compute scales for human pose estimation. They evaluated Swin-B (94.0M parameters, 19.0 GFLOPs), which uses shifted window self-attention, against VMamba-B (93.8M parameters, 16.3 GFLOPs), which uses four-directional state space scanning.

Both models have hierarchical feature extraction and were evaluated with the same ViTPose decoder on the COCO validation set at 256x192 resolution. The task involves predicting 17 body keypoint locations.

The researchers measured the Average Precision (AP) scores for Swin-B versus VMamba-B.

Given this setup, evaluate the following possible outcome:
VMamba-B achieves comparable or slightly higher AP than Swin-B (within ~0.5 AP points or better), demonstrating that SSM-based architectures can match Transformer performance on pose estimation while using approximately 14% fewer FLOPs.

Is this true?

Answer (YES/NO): NO